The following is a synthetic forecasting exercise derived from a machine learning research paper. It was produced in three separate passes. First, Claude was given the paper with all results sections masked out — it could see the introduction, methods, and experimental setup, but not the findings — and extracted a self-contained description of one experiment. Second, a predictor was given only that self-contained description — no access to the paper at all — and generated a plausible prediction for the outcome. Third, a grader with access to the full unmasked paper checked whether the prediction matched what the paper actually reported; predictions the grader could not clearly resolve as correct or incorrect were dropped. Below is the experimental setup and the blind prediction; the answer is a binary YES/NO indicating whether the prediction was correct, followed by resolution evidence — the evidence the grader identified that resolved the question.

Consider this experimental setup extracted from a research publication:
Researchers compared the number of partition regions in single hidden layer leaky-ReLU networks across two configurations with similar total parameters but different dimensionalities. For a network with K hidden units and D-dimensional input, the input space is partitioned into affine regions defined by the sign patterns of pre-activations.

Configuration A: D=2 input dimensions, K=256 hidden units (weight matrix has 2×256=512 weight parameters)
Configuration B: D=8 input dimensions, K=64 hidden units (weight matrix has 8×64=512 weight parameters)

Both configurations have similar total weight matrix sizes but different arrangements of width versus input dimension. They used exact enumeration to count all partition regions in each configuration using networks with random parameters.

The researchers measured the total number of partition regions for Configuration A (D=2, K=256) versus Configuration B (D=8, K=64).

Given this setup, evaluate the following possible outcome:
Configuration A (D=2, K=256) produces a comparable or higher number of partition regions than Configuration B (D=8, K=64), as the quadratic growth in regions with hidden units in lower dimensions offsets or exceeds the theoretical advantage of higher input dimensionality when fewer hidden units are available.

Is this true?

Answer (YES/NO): NO